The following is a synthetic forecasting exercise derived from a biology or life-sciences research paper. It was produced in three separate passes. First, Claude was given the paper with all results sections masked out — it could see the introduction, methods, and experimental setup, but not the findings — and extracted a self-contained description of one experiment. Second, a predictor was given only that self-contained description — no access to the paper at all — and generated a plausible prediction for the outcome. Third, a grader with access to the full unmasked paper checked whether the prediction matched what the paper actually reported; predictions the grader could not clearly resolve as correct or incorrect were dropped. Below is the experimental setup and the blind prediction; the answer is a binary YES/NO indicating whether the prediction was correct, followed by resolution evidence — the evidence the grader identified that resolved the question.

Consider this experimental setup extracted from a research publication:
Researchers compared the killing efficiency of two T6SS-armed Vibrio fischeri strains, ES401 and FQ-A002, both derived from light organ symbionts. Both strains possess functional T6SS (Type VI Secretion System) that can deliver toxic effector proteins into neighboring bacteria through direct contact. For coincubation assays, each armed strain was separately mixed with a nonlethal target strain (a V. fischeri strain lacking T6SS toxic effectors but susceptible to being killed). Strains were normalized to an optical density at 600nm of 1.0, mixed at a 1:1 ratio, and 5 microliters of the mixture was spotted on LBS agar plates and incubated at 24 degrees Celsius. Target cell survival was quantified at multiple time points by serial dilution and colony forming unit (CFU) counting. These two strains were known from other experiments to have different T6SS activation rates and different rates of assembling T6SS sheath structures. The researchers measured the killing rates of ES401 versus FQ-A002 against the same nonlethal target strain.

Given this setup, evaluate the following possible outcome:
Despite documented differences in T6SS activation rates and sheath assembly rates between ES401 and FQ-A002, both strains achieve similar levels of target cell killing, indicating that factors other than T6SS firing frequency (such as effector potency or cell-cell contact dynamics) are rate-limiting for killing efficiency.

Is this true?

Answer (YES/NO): NO